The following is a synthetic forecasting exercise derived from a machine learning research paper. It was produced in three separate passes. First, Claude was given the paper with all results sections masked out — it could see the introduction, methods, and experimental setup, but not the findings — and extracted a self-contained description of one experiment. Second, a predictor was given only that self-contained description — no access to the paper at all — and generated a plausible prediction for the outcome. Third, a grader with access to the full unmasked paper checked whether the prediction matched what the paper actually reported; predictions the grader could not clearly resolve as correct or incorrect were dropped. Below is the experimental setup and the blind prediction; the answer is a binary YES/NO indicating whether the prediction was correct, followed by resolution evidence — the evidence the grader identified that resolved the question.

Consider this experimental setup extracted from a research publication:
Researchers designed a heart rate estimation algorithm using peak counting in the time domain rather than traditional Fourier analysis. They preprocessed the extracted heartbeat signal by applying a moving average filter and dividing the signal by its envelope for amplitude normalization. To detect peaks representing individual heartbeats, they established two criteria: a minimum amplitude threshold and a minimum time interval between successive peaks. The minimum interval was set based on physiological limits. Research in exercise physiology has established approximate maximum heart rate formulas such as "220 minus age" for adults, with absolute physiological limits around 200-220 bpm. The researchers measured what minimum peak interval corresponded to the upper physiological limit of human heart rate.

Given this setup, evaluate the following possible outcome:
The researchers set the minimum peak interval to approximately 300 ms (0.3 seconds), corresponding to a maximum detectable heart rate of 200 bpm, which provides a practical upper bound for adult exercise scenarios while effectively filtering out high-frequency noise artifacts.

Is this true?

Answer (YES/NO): NO